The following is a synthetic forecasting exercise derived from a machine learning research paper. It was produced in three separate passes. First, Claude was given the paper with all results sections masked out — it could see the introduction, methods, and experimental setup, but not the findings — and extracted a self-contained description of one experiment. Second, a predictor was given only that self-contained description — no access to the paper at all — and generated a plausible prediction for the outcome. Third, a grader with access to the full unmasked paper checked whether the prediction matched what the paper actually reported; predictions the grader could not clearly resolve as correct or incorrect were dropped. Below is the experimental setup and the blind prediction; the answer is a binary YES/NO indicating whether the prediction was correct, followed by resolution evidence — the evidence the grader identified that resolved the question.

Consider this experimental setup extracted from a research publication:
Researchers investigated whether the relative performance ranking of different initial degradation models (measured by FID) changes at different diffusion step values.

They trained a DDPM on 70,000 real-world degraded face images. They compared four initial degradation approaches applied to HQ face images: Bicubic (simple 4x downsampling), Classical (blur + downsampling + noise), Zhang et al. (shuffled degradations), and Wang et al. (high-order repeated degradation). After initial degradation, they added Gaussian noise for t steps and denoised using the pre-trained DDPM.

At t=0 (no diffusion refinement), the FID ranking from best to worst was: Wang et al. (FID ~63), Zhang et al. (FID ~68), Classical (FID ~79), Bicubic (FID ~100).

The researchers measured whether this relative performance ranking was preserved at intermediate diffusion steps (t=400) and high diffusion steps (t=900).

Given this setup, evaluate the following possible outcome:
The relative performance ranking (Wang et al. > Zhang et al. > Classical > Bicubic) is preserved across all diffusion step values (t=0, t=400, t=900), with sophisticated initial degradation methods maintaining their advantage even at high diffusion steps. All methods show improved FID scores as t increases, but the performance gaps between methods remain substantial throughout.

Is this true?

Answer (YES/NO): NO